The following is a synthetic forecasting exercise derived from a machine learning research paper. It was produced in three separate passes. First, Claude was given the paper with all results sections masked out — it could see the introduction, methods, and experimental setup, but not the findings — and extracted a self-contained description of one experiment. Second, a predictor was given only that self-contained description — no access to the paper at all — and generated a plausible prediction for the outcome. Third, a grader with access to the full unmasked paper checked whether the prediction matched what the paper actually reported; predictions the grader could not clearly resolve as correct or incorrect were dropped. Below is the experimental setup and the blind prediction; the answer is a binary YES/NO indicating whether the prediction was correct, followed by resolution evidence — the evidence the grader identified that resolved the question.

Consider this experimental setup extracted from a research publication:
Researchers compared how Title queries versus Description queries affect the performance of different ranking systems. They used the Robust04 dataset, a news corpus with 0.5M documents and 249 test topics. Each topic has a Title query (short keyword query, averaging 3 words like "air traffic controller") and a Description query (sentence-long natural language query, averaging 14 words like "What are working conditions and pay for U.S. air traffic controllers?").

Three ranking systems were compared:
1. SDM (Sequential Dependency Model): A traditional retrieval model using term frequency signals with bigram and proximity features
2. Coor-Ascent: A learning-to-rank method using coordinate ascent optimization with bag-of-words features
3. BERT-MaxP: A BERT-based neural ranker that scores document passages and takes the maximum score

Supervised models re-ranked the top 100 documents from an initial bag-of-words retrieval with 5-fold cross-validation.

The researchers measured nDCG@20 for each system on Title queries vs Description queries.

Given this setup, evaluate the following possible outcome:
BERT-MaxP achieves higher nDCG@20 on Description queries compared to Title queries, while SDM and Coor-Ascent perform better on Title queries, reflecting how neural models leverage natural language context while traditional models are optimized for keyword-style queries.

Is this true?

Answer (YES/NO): YES